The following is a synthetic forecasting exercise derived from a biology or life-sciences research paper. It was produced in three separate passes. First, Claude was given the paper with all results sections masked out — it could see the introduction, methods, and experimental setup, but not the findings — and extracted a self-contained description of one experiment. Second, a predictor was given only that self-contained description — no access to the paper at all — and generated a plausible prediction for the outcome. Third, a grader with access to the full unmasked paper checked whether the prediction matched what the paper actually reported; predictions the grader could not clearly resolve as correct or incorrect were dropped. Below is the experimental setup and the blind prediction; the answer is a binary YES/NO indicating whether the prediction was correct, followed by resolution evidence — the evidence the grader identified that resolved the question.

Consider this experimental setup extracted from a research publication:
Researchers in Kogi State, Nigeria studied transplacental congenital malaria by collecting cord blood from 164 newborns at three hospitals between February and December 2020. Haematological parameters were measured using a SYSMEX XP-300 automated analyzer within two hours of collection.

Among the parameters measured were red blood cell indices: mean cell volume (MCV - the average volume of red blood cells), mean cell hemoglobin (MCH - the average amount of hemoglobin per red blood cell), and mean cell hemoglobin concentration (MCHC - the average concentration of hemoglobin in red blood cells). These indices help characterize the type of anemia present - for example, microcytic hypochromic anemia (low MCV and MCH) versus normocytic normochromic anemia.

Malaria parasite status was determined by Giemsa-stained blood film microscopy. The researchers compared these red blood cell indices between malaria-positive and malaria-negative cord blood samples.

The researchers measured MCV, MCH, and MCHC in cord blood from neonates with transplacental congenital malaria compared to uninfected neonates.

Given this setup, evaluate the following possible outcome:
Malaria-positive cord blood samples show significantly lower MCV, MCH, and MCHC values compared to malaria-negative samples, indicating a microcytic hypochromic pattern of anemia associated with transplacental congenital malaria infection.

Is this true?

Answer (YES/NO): NO